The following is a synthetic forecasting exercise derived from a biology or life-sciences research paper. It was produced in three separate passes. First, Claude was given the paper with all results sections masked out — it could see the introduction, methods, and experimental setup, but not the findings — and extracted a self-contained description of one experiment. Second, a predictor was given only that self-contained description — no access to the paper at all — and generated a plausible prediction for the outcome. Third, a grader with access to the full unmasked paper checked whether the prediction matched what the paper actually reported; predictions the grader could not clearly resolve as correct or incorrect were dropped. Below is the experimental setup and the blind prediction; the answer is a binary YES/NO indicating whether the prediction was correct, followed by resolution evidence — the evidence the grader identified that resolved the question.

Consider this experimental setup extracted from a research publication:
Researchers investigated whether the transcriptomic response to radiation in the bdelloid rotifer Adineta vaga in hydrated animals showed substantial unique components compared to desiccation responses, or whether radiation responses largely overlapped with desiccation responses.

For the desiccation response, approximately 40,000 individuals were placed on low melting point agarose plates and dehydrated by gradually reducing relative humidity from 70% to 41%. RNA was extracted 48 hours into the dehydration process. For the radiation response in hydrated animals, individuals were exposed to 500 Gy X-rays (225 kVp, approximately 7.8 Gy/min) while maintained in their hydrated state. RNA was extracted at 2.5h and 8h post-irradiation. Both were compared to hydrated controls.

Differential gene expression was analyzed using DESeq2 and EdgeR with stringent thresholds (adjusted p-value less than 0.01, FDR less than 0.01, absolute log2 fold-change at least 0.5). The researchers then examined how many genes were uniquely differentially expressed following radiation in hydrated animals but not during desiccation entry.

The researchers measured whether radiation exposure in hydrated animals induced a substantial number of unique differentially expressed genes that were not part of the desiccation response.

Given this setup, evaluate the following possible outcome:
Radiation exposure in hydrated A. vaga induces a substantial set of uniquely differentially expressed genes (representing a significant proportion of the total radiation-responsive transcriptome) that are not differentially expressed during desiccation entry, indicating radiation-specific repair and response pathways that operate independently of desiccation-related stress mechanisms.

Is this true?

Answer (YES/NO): NO